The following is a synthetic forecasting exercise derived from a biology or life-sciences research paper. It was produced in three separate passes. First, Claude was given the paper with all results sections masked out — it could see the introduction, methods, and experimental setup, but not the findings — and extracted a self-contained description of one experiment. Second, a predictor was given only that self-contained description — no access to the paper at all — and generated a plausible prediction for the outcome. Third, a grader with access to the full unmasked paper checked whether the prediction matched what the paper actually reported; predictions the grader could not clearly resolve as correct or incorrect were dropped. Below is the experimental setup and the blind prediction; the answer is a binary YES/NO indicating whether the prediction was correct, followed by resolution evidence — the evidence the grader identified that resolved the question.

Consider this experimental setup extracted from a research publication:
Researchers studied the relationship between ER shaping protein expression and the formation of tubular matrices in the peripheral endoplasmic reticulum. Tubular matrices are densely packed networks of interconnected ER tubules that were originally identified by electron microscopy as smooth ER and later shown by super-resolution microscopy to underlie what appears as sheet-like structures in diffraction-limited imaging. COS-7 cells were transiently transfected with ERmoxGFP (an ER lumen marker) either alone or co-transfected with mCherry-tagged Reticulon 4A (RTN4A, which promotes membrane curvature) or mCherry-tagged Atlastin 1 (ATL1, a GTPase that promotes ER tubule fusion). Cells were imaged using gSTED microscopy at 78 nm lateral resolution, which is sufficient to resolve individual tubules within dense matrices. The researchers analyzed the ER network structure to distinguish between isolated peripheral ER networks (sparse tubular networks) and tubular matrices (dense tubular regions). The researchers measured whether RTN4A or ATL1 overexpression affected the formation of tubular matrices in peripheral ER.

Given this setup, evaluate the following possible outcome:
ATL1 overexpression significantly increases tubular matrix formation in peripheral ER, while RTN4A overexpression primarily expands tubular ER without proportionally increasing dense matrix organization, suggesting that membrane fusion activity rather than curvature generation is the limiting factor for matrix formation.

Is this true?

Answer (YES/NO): NO